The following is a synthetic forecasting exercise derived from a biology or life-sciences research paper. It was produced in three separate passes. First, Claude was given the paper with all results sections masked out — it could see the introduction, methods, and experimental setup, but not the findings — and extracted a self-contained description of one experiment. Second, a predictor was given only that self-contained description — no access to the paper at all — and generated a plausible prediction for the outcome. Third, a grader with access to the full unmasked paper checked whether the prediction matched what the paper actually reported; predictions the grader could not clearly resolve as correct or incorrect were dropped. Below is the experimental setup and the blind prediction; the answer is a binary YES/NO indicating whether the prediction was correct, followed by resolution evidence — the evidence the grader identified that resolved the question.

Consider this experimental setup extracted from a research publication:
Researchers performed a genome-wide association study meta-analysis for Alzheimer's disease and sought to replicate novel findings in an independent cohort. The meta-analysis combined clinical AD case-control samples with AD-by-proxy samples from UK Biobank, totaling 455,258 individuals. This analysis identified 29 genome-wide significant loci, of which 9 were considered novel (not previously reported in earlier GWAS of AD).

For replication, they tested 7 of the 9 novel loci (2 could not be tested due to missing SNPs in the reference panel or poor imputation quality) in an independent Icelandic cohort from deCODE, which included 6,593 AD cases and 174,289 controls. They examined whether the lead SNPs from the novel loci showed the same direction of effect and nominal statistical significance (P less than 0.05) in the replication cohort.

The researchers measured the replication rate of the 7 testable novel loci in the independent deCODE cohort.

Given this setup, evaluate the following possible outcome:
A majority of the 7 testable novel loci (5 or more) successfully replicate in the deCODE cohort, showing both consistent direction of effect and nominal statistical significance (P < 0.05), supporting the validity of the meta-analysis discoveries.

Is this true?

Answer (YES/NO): NO